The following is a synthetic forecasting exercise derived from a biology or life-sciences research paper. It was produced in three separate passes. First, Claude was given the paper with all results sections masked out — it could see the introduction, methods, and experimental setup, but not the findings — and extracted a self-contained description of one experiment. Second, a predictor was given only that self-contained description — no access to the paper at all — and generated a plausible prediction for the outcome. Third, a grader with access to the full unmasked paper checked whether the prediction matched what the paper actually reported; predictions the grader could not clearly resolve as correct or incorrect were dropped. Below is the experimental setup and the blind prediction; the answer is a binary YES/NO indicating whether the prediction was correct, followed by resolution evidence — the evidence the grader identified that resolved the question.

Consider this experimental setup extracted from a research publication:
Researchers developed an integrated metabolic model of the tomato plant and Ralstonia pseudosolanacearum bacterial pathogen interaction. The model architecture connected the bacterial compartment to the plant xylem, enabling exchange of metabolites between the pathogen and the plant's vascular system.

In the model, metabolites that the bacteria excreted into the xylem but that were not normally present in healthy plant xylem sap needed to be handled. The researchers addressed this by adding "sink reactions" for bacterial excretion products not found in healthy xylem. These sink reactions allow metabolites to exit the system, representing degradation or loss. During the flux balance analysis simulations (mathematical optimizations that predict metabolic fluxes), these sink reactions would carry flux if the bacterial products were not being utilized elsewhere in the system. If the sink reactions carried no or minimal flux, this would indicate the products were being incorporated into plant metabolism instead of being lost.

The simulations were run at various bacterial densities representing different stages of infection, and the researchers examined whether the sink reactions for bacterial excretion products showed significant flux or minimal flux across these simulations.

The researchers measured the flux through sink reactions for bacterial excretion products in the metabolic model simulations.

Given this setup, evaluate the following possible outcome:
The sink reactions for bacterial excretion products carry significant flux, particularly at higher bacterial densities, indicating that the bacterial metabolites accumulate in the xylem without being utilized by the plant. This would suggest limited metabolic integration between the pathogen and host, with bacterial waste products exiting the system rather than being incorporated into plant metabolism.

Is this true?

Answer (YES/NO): NO